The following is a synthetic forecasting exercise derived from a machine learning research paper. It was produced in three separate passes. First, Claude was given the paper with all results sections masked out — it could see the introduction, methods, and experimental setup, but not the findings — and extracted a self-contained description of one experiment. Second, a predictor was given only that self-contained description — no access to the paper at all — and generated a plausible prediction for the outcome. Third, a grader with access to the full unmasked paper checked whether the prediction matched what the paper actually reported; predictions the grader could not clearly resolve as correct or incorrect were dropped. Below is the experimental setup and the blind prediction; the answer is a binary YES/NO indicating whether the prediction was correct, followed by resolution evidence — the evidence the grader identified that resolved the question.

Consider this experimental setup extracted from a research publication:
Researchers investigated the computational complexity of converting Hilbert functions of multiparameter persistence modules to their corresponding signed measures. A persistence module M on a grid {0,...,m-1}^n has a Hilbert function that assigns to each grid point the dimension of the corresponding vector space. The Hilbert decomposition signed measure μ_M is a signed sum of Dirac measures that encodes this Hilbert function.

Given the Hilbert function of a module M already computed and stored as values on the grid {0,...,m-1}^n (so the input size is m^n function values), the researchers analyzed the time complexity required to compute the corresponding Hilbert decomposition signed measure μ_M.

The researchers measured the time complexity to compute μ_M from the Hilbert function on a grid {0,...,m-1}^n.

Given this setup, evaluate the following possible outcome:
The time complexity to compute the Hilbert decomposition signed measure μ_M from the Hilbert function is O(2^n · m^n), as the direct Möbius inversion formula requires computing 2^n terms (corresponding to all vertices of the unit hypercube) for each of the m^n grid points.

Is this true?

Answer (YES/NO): NO